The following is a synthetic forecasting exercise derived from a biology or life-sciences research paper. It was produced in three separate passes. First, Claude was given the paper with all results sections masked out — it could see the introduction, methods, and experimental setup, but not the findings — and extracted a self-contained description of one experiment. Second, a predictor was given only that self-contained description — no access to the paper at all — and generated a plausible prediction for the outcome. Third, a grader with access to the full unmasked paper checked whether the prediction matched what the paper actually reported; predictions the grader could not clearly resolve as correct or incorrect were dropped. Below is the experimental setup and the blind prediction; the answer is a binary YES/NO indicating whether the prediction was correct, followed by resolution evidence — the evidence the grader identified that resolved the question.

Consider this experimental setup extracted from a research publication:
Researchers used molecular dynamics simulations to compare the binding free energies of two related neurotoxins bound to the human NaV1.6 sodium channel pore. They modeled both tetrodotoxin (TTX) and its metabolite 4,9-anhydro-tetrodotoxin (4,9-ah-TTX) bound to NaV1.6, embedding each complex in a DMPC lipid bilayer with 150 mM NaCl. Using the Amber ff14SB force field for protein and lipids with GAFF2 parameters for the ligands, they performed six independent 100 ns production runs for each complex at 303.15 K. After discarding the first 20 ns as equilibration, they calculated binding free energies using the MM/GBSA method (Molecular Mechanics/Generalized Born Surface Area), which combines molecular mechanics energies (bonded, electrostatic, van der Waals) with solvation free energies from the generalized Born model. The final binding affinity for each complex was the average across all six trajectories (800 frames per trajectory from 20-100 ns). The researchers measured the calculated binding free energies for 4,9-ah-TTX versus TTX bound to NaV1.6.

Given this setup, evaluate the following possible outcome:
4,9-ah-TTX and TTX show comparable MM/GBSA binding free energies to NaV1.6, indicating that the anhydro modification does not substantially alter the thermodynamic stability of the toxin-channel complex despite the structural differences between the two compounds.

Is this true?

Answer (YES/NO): NO